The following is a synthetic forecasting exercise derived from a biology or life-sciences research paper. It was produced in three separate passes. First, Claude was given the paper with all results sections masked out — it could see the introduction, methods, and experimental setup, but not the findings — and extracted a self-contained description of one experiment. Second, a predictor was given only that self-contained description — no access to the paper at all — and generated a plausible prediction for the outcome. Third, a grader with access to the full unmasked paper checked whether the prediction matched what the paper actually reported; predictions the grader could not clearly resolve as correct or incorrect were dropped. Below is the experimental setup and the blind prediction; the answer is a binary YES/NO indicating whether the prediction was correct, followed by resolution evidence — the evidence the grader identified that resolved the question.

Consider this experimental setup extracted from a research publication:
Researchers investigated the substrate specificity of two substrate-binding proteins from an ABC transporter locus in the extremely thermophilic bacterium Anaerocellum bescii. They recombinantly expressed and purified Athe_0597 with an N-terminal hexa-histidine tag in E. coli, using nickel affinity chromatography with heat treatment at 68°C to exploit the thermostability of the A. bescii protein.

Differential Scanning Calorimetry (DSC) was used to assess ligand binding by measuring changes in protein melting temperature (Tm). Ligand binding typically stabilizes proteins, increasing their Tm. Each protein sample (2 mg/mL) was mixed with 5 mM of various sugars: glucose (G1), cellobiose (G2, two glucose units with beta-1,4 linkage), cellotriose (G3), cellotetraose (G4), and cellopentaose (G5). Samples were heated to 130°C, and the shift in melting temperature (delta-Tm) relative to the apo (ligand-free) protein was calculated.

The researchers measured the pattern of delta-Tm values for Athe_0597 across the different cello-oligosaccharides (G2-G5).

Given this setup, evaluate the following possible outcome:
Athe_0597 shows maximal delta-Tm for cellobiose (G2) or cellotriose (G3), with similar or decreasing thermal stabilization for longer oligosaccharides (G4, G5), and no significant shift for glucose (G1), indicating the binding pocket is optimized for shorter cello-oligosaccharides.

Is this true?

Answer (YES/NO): NO